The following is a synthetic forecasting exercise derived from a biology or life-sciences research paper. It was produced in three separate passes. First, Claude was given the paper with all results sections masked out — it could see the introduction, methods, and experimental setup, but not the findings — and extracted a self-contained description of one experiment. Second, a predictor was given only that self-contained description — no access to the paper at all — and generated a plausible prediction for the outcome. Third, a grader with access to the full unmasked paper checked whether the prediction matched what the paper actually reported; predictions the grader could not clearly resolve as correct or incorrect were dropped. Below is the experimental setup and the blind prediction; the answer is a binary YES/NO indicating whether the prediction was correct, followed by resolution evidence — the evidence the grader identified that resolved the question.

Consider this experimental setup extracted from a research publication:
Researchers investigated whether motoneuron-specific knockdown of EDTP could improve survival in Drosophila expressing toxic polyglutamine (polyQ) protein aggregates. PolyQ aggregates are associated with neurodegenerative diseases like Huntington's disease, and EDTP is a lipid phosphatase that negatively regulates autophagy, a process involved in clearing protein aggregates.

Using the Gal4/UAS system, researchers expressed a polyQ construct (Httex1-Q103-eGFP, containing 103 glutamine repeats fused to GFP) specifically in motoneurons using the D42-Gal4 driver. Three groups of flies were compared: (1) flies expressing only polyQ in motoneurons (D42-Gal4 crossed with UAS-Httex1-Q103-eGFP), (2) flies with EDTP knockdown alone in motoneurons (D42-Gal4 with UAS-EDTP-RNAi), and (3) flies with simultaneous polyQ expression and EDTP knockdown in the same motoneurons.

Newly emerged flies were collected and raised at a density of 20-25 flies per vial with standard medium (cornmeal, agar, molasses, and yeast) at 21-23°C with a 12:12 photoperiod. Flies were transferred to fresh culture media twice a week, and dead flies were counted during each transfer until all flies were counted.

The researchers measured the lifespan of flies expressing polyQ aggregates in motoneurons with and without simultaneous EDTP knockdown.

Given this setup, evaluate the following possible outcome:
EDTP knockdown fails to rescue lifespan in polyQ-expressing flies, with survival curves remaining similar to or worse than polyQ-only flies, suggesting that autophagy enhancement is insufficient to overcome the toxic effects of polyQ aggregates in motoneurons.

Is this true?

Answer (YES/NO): NO